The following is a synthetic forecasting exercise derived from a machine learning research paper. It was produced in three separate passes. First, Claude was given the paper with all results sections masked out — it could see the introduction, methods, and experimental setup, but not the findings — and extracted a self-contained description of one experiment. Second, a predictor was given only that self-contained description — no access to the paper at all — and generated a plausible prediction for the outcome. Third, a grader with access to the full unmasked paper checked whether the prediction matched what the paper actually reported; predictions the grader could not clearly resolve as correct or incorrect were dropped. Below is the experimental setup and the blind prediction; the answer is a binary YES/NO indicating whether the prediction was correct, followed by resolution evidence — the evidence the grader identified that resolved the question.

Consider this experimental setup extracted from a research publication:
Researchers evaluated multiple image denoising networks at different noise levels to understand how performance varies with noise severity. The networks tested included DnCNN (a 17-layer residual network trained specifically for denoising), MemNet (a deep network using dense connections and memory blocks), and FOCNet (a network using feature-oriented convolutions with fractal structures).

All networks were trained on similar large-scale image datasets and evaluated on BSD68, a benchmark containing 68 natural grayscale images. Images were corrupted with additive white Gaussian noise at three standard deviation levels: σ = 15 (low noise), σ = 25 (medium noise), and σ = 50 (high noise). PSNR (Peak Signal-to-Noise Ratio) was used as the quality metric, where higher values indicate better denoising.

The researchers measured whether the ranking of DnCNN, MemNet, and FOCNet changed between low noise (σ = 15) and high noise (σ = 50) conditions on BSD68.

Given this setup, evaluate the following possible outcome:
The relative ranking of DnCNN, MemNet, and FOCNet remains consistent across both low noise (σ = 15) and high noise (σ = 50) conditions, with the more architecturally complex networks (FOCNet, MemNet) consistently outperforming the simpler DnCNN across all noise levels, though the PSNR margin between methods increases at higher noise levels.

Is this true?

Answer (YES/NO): YES